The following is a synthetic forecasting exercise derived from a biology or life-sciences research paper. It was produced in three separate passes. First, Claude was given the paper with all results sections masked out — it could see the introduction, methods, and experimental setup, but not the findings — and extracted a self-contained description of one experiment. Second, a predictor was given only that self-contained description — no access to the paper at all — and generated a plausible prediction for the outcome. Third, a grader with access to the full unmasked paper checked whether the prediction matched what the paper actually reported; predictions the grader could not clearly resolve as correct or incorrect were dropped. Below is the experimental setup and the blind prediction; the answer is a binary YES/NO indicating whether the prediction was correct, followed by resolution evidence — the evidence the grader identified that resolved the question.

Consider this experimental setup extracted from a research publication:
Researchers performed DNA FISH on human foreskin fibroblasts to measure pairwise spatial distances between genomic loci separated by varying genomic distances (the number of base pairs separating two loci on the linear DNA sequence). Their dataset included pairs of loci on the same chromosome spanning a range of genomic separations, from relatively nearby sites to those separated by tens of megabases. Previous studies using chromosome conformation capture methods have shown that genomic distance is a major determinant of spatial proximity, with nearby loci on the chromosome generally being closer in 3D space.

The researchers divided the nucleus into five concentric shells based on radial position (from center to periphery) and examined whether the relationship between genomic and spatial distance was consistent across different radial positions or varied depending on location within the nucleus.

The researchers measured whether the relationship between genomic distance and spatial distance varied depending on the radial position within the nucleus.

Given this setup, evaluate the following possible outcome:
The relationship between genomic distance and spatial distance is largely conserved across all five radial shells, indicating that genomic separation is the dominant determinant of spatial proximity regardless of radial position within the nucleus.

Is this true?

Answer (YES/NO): NO